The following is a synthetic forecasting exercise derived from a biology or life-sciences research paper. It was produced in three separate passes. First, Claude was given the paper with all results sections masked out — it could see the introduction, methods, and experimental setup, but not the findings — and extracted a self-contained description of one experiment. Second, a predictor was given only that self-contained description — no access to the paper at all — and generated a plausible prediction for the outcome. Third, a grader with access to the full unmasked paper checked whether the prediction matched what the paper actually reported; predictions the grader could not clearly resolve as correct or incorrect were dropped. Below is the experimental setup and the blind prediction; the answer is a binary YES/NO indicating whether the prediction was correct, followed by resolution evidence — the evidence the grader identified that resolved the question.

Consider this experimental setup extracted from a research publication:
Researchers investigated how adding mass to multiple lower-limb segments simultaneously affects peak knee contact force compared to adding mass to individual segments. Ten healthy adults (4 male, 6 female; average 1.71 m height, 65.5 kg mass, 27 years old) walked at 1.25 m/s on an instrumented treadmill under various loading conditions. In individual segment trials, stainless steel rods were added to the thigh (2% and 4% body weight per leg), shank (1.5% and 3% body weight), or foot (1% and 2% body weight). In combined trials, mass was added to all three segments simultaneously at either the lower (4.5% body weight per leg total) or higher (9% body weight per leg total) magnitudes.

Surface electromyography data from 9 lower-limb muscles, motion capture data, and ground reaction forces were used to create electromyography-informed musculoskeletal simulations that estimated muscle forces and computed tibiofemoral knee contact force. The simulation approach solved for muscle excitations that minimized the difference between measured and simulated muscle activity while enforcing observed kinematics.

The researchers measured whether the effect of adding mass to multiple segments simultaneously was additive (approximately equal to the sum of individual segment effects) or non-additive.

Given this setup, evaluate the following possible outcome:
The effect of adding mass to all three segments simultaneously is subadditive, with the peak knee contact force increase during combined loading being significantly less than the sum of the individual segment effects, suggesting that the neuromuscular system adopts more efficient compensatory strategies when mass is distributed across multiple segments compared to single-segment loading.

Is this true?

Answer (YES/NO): NO